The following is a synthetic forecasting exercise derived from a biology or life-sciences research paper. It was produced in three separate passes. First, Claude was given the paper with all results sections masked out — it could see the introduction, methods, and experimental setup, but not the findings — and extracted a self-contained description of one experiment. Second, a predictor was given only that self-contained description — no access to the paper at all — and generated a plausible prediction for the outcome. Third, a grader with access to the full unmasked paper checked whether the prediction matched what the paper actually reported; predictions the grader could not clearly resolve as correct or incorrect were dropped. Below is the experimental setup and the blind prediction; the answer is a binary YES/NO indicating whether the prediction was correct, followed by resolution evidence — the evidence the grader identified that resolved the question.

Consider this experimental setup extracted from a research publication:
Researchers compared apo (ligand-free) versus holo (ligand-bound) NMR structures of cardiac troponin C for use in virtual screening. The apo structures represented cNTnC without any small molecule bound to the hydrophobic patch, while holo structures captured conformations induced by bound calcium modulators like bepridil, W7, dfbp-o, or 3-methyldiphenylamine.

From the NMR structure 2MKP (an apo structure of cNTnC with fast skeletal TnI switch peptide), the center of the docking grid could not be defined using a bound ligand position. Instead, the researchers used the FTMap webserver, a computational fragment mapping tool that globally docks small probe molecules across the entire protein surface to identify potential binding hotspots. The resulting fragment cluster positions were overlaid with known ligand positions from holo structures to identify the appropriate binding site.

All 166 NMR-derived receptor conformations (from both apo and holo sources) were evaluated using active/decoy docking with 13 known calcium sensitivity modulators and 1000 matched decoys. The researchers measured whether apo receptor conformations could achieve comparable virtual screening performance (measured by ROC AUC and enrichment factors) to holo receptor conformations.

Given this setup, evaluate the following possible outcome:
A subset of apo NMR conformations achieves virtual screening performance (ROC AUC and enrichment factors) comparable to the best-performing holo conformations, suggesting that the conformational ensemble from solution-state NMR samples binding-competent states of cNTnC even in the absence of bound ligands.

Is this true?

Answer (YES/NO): NO